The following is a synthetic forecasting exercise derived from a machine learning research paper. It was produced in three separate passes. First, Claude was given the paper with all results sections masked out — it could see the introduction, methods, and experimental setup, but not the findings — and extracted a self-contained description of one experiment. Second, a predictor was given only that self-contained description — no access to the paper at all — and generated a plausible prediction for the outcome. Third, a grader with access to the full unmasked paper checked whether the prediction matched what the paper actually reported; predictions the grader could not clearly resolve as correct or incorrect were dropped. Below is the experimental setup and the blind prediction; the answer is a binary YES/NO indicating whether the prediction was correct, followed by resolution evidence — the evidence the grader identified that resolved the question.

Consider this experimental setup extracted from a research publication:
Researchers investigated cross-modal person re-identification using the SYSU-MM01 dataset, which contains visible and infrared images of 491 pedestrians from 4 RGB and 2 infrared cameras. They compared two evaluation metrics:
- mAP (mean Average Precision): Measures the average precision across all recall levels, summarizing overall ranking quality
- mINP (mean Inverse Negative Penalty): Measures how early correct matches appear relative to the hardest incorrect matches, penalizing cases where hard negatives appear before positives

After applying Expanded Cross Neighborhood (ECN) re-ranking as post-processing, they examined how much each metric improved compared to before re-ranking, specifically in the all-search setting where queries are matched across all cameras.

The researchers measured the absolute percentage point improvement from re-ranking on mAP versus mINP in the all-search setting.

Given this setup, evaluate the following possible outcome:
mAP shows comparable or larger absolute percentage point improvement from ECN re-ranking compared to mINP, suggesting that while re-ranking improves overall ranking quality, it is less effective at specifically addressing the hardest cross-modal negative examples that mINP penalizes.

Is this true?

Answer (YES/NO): YES